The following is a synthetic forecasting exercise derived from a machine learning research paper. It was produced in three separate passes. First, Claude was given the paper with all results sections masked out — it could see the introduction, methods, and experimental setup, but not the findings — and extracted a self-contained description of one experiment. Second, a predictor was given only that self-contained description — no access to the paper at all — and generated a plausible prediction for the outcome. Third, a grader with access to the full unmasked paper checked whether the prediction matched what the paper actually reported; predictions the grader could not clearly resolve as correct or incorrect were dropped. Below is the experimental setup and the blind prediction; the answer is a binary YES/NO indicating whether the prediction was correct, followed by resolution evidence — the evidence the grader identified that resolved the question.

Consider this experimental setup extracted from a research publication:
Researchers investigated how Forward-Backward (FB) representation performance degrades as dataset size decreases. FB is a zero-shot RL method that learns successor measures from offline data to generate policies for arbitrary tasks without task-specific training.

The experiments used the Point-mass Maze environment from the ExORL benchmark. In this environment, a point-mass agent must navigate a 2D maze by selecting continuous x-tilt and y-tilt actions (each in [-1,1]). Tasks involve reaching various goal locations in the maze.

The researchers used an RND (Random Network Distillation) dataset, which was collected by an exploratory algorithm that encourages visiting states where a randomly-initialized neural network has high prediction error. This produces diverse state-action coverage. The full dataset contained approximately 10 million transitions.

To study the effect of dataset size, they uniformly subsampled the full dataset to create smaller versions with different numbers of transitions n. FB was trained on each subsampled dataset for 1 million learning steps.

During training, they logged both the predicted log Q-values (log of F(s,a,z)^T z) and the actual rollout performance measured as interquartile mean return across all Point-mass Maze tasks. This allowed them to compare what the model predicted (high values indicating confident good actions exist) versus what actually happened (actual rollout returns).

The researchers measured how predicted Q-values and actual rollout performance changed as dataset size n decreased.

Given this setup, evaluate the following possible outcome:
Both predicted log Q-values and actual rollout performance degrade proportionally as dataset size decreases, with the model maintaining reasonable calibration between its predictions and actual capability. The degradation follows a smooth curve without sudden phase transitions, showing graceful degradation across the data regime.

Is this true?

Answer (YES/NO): NO